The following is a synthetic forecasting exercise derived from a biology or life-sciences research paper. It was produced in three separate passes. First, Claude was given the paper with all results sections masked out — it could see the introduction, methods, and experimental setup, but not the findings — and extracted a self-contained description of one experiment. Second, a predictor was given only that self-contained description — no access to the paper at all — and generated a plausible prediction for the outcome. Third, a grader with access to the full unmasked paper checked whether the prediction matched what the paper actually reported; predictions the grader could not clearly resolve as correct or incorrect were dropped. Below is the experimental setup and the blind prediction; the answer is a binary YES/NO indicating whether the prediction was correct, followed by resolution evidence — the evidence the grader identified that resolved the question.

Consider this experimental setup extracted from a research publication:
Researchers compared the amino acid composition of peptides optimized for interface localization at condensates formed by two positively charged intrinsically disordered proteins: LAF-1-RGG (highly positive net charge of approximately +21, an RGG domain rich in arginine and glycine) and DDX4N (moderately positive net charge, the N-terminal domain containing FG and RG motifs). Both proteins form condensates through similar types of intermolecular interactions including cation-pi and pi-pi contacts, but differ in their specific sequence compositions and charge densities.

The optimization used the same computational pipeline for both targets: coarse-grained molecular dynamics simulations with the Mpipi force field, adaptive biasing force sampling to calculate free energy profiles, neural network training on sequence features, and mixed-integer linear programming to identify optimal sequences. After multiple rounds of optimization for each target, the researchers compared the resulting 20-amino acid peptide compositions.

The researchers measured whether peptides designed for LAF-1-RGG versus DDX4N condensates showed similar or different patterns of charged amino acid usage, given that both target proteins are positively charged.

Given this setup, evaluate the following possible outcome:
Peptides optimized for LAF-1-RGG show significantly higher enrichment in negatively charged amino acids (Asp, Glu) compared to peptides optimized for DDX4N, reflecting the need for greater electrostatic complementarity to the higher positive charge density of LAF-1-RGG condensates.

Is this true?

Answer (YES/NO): NO